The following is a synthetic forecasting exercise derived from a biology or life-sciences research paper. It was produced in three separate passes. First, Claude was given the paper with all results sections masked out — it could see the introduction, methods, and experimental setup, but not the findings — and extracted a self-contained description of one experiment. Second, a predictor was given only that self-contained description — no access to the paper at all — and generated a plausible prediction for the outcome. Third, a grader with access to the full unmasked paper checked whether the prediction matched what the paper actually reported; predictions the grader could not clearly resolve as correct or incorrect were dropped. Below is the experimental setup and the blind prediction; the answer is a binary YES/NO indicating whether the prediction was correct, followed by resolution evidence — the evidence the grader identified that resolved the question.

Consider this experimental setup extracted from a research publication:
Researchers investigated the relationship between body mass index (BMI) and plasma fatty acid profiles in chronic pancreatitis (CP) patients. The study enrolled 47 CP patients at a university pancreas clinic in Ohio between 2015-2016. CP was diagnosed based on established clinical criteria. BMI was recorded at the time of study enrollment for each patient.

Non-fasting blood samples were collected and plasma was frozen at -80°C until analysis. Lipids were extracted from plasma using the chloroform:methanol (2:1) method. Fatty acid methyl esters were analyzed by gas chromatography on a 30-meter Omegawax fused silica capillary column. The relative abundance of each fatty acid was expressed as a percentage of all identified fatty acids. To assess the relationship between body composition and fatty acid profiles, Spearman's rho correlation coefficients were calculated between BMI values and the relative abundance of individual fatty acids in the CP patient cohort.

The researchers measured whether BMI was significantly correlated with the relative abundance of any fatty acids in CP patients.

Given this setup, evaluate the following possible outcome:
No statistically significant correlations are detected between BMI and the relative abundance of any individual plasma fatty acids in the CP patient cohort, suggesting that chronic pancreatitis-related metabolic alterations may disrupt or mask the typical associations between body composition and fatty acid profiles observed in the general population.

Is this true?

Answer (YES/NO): NO